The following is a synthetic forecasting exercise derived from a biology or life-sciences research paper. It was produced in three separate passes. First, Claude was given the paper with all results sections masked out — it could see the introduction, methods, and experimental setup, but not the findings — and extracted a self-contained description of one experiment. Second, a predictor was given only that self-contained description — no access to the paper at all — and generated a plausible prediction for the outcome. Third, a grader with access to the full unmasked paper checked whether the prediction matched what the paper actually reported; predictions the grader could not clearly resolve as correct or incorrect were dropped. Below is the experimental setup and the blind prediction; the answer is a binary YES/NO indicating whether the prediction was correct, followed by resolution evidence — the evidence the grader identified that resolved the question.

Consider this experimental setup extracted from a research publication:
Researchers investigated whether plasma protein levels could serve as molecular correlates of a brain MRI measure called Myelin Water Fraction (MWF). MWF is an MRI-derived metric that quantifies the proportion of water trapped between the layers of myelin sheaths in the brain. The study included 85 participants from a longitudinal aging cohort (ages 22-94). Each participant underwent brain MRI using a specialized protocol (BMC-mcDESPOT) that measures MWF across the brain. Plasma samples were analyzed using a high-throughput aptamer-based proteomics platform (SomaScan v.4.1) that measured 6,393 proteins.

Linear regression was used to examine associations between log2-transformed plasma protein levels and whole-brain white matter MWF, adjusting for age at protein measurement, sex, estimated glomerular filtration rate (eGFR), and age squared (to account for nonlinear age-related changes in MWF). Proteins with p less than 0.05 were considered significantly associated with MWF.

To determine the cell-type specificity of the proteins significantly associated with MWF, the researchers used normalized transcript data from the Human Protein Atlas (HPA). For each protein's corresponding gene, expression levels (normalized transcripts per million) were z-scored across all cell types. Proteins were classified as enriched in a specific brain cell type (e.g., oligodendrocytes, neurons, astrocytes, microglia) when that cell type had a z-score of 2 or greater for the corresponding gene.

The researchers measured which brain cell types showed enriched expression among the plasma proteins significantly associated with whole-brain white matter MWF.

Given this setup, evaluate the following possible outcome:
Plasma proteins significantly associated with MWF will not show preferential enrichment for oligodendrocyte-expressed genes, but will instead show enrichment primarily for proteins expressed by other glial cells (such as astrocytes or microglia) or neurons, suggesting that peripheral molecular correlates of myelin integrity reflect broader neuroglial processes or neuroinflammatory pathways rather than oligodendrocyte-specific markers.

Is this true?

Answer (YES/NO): NO